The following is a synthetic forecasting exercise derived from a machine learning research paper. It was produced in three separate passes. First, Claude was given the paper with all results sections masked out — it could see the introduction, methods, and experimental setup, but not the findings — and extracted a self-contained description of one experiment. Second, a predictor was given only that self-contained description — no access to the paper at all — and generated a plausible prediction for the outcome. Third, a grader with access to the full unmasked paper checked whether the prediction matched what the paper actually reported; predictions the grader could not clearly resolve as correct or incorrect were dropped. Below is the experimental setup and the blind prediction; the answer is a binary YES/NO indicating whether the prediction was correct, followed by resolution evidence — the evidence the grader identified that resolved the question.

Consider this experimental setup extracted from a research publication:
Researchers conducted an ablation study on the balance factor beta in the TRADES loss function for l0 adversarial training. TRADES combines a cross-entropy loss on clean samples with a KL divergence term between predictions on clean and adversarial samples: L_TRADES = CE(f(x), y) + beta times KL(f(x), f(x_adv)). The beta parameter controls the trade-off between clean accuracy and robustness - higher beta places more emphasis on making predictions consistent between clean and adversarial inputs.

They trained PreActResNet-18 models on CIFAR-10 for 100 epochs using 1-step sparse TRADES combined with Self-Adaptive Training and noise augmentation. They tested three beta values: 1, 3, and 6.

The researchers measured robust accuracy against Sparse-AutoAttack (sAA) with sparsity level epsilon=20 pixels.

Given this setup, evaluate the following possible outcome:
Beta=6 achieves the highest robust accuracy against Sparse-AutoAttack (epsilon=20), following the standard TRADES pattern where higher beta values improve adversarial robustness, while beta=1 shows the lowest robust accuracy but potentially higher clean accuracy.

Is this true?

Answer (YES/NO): NO